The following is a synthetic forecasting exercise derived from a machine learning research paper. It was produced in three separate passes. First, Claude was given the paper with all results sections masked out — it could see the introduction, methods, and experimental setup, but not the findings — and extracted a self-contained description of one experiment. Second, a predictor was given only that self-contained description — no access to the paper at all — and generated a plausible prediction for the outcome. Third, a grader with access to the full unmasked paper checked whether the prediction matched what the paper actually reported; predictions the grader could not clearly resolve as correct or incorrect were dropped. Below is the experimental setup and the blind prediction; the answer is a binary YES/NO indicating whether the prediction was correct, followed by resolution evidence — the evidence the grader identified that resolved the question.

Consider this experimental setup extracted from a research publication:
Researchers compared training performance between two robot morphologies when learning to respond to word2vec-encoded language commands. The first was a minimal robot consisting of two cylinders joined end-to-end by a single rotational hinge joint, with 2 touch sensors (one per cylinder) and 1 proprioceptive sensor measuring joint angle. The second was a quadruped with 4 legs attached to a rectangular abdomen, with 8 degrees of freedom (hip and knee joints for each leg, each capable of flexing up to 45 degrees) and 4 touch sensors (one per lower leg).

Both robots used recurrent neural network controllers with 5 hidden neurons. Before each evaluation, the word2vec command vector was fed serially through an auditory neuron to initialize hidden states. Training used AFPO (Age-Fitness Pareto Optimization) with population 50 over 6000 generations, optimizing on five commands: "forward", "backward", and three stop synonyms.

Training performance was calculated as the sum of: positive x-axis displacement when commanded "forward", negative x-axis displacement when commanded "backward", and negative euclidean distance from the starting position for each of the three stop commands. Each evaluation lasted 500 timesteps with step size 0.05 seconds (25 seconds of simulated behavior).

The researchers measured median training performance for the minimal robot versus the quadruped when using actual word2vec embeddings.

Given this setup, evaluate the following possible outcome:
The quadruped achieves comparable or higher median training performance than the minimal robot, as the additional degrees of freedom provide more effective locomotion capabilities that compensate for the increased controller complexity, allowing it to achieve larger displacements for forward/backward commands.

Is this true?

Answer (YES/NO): NO